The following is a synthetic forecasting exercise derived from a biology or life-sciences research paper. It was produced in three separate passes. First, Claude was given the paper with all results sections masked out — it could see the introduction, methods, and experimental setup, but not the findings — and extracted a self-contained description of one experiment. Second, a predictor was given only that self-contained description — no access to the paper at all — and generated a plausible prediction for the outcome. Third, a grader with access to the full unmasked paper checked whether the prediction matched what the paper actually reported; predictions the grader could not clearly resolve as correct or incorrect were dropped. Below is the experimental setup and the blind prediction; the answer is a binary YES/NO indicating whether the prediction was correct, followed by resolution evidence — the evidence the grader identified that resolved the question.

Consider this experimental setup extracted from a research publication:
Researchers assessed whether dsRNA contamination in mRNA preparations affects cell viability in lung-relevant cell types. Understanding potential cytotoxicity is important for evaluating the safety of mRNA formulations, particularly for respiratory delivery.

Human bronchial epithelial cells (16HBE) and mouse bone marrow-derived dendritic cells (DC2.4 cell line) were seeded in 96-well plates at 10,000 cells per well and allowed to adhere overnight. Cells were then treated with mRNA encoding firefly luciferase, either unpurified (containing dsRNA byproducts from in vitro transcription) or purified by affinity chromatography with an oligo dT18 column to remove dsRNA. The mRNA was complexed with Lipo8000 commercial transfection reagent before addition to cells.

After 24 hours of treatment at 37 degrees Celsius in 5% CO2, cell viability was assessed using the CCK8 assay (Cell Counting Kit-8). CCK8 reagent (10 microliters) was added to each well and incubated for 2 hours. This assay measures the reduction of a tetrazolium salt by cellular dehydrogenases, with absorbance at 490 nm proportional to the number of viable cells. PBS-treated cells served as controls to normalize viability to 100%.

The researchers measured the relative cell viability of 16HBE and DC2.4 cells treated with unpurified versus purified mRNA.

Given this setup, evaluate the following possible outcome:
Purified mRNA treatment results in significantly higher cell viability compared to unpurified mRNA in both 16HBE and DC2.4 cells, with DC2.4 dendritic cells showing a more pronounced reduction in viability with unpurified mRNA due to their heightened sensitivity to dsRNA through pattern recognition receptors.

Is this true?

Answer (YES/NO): NO